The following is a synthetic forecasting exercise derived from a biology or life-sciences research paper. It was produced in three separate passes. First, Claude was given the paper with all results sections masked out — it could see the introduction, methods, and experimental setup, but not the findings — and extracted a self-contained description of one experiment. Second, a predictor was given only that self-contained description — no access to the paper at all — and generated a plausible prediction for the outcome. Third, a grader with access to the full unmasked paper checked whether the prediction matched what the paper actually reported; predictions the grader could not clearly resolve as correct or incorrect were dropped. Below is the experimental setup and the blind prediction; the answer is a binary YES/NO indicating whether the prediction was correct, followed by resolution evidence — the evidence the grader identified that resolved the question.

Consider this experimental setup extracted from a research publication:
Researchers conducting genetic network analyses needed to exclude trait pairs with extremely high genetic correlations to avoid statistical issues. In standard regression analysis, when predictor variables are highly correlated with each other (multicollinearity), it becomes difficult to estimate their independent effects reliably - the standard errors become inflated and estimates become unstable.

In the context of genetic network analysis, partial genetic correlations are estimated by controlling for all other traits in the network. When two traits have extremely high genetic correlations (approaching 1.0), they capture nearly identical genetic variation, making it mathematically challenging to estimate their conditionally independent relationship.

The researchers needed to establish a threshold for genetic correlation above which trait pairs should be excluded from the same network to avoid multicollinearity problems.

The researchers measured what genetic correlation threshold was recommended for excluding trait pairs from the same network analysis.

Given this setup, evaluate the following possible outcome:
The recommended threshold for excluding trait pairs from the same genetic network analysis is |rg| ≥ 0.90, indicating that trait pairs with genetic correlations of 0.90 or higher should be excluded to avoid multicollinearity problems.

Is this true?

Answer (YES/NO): NO